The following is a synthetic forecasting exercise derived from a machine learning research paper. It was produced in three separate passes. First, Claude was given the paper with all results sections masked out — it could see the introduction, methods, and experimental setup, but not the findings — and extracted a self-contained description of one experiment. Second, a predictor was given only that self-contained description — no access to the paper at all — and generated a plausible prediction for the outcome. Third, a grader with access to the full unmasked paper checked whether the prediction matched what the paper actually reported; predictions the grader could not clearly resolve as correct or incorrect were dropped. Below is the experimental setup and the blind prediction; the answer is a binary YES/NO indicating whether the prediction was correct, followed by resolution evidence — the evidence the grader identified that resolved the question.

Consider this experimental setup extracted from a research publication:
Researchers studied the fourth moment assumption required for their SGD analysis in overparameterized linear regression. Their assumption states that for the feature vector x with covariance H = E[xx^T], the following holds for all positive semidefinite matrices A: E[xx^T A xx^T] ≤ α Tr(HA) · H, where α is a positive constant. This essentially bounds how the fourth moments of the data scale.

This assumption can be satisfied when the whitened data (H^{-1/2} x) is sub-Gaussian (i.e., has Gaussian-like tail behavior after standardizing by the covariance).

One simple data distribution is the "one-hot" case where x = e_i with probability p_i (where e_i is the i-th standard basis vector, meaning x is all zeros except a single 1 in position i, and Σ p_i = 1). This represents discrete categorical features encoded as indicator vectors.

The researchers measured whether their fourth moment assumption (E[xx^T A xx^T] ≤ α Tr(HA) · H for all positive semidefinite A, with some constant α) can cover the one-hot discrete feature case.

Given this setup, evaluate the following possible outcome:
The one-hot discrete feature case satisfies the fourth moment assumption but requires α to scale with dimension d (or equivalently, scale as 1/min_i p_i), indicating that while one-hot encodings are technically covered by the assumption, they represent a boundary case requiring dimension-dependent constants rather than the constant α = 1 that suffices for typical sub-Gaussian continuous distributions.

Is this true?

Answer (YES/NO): NO